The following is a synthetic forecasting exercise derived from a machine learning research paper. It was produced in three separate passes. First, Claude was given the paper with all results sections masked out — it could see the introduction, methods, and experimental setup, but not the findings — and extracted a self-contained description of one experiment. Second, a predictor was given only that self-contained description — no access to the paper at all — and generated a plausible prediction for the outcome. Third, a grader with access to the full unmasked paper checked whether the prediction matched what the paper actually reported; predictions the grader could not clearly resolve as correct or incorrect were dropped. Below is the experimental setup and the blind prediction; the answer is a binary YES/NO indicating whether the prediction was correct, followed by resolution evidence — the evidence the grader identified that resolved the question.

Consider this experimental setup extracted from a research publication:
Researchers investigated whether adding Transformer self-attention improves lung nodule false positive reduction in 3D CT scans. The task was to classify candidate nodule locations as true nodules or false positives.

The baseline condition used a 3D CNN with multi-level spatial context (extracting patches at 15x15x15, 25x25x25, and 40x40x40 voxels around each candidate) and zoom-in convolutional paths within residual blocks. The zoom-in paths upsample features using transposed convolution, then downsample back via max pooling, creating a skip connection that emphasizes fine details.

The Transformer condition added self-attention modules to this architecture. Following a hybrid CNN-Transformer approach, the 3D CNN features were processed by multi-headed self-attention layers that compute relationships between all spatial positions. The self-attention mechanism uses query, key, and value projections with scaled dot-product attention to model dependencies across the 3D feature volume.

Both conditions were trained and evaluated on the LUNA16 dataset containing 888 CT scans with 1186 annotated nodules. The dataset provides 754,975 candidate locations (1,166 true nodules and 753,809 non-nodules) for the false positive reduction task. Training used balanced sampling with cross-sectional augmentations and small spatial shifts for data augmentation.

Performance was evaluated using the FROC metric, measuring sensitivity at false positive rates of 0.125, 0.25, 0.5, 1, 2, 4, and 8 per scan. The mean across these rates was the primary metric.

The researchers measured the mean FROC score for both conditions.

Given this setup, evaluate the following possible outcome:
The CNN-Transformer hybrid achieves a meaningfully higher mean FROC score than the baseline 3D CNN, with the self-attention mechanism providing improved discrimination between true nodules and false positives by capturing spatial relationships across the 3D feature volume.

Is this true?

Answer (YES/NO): NO